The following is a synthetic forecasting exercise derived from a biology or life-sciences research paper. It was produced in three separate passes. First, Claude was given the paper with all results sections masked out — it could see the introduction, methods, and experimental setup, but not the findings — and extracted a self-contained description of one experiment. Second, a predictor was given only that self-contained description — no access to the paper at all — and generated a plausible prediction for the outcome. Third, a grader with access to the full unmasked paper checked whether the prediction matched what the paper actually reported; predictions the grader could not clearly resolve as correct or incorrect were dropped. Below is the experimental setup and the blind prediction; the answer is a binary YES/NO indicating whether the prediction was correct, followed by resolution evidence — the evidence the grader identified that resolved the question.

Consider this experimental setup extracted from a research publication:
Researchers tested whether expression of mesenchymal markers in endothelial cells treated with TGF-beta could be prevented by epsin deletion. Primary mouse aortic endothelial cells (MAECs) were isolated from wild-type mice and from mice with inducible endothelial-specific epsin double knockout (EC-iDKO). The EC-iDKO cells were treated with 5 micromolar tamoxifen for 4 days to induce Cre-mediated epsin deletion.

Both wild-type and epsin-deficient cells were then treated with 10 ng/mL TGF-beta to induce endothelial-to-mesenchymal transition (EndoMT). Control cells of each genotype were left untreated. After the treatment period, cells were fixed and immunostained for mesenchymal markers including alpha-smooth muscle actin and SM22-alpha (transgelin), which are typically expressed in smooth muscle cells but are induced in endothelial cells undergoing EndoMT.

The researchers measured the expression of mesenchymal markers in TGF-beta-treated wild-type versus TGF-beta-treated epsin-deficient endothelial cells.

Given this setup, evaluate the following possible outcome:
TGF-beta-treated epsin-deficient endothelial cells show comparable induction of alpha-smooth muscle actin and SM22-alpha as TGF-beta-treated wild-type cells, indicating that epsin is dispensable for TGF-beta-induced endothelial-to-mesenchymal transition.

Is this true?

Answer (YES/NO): NO